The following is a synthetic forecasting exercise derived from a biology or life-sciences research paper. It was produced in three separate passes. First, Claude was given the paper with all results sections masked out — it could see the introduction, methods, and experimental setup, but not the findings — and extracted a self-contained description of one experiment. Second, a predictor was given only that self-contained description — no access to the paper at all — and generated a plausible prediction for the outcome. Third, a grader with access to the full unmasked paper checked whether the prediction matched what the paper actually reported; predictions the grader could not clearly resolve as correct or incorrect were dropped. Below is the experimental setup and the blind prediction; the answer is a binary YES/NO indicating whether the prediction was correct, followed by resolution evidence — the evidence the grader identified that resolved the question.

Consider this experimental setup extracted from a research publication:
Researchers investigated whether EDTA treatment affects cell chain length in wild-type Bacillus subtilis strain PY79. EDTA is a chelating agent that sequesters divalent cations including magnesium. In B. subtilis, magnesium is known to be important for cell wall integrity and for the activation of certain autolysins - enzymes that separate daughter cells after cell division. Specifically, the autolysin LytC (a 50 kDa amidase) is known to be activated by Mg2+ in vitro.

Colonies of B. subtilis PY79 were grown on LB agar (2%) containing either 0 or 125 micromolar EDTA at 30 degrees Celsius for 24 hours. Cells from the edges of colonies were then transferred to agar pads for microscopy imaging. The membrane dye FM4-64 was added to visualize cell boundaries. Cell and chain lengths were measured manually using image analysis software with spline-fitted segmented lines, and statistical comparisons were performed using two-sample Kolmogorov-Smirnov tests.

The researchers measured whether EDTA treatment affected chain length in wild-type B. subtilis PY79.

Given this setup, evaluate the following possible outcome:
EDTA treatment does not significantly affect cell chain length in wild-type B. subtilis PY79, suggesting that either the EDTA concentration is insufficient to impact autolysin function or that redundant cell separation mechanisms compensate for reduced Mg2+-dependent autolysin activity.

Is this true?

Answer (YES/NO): NO